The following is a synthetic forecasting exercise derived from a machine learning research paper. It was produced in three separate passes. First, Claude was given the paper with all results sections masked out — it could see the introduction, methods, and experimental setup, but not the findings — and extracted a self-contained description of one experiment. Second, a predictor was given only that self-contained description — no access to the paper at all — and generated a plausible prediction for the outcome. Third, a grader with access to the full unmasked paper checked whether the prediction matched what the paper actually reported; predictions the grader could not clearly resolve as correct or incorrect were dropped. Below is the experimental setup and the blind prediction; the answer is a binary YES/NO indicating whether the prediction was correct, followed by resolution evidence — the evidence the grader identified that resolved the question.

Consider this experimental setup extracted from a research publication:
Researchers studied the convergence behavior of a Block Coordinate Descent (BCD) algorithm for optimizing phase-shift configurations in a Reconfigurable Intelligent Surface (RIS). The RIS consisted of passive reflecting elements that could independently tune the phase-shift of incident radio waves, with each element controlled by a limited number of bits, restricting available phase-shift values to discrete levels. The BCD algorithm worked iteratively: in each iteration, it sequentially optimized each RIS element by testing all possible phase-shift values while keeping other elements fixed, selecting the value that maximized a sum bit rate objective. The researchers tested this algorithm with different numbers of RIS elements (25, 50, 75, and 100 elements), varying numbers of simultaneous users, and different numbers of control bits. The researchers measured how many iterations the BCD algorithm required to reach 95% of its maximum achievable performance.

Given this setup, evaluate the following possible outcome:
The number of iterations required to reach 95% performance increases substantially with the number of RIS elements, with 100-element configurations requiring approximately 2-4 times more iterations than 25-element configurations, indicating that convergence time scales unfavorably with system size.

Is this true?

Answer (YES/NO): NO